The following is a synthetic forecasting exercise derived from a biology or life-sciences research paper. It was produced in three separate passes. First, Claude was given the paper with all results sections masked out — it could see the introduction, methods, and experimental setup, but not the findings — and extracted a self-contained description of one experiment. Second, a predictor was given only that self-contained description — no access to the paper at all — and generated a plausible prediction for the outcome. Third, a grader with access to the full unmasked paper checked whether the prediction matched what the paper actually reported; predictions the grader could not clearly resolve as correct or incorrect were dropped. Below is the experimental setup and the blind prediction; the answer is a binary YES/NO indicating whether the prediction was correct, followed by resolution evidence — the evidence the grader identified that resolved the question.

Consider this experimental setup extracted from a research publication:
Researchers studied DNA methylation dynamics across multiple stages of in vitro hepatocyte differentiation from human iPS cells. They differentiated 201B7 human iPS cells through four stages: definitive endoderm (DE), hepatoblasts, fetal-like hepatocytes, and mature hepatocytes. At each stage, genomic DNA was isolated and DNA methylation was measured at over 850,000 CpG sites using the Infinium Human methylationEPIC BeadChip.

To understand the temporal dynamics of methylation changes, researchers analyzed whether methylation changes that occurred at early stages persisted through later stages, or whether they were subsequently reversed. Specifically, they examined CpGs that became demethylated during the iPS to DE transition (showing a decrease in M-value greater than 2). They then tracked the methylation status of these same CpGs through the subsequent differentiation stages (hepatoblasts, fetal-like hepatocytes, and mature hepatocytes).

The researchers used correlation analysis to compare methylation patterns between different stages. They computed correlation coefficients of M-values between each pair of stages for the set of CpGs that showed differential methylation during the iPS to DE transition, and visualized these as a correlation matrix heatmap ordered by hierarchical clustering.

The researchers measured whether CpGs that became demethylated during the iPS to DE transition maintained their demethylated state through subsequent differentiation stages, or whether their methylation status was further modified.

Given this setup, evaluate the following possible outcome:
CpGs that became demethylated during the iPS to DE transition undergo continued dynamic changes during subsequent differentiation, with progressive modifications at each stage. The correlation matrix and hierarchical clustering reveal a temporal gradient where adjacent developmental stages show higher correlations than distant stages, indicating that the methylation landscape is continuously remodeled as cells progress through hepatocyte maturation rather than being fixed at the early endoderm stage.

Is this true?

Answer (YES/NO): NO